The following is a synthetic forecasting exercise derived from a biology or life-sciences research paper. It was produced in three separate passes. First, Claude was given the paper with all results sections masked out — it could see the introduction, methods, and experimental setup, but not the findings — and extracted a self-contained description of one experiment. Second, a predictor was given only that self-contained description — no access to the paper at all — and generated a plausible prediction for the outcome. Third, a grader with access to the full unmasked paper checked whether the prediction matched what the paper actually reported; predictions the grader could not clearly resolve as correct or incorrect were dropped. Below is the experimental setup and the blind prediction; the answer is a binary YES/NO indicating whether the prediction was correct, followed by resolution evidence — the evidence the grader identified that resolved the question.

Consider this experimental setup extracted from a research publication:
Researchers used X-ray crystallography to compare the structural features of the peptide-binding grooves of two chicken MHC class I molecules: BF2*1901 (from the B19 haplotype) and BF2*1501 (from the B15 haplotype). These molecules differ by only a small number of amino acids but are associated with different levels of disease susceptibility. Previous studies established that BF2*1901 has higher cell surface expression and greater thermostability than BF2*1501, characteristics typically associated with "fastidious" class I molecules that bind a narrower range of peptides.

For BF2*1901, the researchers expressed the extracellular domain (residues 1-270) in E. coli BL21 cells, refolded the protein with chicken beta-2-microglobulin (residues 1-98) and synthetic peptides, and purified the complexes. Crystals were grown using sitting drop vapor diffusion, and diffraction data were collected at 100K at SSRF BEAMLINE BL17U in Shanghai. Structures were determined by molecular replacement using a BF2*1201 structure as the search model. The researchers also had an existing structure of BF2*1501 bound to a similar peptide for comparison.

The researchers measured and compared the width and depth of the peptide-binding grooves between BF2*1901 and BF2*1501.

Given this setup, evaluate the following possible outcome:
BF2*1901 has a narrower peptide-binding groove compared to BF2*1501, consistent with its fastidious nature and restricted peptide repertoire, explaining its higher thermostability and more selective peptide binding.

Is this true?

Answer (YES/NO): YES